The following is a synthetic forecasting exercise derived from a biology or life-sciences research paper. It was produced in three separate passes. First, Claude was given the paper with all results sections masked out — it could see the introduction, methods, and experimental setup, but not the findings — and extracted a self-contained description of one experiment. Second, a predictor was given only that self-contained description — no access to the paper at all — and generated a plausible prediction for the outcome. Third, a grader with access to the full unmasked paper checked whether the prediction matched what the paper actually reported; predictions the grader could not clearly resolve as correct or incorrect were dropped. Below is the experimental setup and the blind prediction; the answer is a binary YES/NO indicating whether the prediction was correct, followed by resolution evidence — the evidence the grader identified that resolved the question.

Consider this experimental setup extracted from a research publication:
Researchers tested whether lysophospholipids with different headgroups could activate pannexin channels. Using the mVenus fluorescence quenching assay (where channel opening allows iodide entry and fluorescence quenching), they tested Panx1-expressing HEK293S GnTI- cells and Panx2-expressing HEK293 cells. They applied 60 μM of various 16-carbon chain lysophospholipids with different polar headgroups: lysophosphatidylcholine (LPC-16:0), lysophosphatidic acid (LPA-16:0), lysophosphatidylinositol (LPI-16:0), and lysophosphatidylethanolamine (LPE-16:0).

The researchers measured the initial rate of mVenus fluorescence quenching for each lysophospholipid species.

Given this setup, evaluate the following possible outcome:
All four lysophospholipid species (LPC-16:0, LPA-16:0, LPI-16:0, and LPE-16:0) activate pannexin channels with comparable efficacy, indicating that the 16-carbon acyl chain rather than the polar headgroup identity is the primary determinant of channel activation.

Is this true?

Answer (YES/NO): NO